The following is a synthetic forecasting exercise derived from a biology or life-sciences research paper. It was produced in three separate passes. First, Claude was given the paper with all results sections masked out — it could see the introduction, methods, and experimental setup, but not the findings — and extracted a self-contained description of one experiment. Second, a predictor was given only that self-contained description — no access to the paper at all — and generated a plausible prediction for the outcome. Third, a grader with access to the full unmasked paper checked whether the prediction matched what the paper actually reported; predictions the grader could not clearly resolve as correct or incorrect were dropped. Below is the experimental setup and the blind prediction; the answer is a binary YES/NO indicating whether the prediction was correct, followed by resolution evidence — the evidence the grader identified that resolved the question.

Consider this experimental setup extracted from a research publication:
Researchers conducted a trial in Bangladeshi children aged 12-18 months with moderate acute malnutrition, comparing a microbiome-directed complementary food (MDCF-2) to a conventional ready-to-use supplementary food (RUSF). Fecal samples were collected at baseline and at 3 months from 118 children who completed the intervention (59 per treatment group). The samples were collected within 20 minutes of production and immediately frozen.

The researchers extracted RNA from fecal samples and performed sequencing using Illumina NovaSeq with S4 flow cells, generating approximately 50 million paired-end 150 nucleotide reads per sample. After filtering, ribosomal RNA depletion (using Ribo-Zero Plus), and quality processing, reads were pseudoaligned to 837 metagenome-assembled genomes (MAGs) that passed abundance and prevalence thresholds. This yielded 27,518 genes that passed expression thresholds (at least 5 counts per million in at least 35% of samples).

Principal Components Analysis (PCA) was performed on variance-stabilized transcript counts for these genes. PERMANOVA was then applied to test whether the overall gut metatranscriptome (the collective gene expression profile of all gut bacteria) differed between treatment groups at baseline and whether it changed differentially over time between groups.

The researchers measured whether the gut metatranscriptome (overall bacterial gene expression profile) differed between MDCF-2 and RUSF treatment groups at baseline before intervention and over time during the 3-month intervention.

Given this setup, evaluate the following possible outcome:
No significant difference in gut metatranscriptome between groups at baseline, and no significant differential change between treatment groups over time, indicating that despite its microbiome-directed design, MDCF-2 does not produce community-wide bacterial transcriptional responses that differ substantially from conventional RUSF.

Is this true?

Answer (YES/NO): YES